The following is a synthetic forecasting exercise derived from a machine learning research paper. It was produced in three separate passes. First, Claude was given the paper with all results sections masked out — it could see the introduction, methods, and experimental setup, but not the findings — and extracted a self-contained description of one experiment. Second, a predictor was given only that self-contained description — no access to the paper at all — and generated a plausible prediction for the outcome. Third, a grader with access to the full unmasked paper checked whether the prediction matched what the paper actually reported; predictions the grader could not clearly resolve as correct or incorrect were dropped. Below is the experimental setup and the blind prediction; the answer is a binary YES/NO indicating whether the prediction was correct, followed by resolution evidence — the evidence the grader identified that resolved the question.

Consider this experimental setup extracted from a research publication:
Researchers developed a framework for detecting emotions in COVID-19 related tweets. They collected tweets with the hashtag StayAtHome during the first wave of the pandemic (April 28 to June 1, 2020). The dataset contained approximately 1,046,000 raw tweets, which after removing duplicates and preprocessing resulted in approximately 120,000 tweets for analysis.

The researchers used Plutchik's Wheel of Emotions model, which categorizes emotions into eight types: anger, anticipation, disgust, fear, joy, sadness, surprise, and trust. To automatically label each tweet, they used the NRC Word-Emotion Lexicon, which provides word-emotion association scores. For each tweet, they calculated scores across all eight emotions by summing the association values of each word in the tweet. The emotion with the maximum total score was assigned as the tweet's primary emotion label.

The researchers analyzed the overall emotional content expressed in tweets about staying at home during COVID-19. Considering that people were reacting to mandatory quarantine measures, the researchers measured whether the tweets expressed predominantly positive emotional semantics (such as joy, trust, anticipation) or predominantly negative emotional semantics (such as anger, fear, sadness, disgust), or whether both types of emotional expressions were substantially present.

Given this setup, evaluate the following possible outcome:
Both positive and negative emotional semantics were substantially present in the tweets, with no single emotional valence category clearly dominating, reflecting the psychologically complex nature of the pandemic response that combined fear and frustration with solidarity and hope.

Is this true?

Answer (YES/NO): YES